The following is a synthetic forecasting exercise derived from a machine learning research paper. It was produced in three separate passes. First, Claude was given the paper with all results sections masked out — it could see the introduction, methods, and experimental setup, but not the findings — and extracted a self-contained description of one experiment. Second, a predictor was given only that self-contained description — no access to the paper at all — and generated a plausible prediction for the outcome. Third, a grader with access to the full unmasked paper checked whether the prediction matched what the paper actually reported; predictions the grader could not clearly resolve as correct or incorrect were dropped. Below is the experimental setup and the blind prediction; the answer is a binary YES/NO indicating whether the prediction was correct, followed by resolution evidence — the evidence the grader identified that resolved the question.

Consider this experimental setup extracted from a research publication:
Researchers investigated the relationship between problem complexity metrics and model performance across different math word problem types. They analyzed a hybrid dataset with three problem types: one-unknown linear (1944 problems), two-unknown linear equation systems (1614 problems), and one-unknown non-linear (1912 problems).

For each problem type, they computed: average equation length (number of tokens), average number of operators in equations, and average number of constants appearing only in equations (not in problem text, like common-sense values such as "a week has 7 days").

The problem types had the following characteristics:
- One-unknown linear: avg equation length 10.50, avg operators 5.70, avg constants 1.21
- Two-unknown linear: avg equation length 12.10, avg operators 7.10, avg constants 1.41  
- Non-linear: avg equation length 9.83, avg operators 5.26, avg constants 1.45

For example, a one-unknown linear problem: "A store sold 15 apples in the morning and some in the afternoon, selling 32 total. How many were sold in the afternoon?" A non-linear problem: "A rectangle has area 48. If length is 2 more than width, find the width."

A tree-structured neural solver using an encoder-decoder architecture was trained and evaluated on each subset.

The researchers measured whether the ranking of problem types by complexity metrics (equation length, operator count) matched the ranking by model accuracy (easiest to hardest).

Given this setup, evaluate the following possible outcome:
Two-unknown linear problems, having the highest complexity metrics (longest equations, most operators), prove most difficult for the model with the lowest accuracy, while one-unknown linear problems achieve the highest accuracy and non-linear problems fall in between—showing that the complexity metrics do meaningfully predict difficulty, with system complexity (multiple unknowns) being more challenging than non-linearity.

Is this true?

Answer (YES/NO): NO